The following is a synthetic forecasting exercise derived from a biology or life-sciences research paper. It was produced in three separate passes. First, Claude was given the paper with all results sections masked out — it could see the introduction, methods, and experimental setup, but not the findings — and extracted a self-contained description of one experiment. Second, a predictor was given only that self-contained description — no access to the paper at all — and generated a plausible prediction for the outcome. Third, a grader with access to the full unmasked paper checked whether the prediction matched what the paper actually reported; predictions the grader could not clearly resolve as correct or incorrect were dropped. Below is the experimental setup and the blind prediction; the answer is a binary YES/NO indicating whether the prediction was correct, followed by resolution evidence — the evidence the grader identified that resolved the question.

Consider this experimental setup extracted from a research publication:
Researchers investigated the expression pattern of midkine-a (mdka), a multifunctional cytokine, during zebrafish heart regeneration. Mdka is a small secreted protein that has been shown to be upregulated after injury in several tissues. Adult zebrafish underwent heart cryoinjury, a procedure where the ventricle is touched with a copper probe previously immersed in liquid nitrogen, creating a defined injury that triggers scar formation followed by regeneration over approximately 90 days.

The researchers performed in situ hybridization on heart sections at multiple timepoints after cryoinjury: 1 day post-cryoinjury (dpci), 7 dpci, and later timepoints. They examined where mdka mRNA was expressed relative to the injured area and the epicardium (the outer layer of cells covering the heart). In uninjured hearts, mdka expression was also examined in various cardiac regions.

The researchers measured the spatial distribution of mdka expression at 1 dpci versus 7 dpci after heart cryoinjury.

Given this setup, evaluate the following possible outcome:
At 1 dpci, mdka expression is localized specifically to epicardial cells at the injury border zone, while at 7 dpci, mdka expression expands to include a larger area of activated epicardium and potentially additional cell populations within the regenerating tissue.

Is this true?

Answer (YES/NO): NO